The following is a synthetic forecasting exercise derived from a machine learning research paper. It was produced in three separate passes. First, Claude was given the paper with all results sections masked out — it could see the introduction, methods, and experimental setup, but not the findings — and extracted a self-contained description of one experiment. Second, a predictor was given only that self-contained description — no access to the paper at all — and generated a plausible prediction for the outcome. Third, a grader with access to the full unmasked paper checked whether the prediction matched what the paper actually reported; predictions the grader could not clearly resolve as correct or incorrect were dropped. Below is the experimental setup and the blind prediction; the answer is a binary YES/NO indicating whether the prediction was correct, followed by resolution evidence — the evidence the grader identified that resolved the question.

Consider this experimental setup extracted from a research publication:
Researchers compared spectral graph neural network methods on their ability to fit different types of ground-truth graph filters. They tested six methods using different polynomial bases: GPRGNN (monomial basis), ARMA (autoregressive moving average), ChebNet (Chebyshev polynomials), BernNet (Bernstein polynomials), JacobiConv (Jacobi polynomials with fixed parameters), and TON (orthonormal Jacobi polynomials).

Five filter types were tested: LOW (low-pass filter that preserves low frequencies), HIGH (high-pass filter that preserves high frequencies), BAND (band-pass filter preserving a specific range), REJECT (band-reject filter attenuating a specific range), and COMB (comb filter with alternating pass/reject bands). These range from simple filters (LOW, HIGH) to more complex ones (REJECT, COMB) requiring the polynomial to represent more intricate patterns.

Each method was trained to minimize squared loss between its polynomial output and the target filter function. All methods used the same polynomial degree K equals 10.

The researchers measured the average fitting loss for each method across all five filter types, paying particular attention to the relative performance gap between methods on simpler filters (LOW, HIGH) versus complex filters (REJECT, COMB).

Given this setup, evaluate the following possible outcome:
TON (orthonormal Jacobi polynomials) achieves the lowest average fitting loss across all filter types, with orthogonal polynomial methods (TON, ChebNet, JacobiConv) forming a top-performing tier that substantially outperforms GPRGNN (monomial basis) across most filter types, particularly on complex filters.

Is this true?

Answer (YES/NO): NO